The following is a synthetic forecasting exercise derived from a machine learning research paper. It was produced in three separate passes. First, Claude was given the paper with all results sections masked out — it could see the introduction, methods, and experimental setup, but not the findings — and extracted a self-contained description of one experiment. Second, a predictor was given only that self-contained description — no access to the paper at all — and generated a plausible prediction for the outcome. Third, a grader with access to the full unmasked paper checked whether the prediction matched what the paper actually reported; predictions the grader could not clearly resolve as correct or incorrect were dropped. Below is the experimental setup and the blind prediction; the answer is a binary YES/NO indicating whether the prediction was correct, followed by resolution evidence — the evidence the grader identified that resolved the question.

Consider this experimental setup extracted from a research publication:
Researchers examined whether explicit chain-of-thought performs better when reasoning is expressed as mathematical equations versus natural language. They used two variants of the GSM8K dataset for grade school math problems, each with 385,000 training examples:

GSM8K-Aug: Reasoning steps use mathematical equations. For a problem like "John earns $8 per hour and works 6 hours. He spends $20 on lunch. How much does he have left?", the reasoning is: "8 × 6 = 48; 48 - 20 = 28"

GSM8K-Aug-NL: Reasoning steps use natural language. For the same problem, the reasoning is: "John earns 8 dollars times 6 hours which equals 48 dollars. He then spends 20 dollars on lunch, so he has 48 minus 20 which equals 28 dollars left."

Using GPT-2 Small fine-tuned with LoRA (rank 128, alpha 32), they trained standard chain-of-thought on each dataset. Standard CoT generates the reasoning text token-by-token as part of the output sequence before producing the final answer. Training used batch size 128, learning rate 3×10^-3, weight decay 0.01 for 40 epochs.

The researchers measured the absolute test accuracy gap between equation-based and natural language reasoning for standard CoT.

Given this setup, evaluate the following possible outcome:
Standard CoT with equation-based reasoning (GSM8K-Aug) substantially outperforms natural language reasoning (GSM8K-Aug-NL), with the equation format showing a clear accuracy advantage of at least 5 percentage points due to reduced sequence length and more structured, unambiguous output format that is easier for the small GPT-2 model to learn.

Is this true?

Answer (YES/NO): YES